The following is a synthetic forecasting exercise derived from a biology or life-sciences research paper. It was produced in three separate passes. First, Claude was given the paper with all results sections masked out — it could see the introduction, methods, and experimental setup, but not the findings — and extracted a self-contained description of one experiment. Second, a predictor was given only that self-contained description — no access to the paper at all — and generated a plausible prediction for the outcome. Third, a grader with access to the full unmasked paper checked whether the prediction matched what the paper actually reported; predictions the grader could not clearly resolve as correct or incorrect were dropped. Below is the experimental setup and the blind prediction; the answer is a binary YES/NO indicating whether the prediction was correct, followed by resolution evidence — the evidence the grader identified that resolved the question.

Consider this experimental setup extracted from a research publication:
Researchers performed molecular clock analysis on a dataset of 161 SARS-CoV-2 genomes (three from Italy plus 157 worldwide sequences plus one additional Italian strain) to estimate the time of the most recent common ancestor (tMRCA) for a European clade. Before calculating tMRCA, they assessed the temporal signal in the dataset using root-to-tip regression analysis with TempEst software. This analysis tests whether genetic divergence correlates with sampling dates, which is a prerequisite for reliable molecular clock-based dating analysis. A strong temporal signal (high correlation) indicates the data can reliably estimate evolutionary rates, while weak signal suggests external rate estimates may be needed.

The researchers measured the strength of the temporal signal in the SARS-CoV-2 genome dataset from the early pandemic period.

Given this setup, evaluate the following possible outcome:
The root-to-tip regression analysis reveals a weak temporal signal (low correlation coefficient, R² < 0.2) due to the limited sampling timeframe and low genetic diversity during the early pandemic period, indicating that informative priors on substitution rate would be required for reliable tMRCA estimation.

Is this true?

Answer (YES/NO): NO